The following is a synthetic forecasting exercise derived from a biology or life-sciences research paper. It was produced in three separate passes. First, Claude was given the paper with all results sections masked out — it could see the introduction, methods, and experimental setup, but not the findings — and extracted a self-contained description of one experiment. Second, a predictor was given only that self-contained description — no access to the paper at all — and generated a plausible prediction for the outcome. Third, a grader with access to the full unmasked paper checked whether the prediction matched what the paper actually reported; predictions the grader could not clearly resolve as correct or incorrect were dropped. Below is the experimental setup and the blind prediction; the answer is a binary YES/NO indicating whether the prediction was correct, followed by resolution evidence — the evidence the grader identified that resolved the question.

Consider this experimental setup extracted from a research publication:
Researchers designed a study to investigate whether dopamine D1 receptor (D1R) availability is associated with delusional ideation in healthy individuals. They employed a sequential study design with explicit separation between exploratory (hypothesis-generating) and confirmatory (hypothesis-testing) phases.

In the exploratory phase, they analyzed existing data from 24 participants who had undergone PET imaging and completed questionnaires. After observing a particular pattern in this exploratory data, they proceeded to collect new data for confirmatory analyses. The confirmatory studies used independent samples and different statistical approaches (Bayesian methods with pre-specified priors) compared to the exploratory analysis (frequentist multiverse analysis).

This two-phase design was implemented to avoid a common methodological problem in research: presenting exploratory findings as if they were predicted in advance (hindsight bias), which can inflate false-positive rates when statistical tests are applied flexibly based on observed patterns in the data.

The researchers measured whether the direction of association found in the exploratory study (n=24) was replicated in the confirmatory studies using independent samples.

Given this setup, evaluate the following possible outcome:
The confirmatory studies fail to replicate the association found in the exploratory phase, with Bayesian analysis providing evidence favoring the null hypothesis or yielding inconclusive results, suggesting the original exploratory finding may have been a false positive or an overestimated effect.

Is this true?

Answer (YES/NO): YES